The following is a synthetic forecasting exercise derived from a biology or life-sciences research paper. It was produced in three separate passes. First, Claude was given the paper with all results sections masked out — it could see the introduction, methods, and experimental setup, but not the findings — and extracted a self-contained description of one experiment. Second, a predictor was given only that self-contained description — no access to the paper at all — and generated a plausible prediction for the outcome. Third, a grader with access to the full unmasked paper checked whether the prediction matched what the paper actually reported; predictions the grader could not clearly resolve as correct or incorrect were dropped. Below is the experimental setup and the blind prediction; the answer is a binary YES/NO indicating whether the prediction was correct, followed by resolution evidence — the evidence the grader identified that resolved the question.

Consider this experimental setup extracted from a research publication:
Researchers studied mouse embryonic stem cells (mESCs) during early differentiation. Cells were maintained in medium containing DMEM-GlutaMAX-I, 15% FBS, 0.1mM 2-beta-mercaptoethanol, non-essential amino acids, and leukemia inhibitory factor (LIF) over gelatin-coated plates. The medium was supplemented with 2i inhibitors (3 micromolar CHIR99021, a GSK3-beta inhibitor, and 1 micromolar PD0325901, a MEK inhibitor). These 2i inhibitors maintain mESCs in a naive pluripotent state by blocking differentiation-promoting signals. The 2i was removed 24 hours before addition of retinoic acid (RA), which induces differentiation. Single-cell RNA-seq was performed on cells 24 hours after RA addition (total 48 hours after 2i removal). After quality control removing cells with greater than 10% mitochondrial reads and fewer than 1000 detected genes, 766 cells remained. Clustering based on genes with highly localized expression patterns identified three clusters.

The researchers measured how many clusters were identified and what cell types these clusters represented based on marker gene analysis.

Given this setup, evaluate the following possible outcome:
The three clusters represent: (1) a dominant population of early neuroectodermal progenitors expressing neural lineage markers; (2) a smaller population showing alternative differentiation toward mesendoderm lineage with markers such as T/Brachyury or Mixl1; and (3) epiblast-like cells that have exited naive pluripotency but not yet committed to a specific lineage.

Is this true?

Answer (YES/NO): NO